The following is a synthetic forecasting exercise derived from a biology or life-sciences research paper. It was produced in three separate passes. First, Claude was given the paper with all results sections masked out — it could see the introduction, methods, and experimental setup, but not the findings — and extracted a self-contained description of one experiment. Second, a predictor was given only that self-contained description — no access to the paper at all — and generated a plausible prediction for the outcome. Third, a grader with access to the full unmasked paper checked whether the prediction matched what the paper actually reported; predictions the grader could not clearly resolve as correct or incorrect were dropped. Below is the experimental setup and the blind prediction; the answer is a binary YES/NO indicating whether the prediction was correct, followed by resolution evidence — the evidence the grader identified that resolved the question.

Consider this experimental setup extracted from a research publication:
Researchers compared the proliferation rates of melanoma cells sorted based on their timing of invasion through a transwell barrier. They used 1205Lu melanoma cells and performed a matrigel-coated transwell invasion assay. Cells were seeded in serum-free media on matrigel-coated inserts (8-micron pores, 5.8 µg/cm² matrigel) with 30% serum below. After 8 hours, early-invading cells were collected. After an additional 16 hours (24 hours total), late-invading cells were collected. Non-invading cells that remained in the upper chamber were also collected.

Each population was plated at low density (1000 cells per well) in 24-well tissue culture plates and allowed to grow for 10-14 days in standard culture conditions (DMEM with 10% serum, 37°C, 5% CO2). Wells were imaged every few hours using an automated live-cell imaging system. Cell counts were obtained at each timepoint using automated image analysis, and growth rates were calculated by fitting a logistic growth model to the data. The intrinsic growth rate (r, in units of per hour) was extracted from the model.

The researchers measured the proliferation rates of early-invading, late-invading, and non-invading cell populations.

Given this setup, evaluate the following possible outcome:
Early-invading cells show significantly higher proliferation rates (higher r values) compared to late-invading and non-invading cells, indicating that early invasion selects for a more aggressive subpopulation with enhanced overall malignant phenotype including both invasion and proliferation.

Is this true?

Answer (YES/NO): NO